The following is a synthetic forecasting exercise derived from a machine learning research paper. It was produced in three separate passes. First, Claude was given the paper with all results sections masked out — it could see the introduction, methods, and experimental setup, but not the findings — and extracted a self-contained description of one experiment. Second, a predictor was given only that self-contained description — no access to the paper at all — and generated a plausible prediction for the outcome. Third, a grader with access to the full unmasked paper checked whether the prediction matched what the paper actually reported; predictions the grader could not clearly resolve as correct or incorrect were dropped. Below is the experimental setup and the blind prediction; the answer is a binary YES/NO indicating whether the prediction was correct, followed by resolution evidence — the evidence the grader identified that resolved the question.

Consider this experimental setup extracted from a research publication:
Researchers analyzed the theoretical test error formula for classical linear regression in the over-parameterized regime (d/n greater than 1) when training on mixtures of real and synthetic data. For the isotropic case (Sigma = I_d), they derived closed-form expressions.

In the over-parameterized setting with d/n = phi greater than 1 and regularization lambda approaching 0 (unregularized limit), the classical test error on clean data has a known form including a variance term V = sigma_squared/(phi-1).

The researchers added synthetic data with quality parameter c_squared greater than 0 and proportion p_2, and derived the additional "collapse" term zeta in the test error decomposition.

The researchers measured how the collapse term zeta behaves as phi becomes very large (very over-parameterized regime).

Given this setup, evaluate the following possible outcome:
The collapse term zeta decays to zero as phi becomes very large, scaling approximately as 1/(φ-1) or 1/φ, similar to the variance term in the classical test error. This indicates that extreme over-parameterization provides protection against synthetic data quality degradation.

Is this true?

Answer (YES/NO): NO